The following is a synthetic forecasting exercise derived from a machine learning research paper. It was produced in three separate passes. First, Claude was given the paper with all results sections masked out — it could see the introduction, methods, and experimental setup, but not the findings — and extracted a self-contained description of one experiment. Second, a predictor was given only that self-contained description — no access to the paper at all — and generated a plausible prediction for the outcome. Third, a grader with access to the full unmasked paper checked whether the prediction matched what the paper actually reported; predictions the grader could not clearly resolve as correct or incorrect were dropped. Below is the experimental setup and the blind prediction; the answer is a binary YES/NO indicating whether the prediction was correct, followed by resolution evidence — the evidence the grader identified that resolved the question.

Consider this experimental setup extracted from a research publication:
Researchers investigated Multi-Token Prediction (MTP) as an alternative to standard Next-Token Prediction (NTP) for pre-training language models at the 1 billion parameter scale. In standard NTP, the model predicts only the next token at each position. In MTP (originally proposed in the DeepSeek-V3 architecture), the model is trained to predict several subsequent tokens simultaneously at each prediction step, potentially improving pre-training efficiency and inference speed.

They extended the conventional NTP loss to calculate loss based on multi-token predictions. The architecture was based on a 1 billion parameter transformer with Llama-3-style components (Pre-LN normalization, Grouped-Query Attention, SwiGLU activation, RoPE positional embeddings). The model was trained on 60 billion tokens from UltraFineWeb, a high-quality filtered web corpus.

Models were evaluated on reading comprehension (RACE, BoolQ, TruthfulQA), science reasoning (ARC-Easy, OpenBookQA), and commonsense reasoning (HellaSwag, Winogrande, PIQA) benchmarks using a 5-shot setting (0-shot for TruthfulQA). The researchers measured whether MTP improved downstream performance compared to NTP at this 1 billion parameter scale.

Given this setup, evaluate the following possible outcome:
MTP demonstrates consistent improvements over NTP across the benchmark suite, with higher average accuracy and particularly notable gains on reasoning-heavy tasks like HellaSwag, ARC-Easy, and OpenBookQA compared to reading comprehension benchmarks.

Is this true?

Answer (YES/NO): NO